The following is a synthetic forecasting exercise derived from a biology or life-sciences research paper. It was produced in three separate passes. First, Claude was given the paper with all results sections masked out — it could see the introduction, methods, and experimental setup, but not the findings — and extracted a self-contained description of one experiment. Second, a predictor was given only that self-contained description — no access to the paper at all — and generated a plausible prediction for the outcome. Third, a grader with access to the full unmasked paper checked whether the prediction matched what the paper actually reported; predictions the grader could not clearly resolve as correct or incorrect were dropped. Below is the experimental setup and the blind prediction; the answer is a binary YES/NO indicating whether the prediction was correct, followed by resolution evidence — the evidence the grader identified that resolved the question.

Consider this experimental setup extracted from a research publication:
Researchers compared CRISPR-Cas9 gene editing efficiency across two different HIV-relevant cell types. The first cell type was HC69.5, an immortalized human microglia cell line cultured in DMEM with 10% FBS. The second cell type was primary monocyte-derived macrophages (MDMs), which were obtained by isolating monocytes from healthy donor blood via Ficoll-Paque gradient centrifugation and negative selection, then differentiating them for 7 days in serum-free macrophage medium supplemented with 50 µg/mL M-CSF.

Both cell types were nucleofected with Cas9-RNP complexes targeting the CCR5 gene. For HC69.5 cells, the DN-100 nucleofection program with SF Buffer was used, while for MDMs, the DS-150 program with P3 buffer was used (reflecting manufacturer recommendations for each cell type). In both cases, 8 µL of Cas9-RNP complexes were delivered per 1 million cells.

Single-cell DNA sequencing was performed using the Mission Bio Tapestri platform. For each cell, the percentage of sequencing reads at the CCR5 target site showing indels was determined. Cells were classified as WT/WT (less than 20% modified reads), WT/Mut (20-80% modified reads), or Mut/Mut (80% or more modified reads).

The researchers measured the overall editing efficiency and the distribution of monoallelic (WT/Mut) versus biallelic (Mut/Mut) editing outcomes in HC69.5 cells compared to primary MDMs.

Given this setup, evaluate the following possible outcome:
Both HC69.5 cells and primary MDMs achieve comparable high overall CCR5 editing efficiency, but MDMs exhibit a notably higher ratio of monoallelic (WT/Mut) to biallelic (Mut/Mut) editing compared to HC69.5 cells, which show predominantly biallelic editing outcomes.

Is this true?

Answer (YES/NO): NO